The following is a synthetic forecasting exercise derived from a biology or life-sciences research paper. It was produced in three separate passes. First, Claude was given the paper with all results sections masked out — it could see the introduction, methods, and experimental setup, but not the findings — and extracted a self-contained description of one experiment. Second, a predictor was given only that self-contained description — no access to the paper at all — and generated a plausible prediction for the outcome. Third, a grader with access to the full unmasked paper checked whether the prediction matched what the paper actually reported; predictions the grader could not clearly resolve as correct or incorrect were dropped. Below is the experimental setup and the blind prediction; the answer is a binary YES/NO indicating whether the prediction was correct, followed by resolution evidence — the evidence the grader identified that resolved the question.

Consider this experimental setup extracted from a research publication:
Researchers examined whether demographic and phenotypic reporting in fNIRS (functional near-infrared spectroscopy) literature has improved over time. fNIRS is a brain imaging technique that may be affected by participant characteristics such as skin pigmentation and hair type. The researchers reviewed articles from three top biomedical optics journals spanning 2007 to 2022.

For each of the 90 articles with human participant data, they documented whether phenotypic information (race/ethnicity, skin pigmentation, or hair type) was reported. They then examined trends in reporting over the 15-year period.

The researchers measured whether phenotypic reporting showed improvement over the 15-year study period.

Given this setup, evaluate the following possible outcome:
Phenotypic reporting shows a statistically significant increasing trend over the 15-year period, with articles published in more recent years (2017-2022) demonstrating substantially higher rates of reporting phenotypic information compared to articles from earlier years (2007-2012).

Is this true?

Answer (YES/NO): NO